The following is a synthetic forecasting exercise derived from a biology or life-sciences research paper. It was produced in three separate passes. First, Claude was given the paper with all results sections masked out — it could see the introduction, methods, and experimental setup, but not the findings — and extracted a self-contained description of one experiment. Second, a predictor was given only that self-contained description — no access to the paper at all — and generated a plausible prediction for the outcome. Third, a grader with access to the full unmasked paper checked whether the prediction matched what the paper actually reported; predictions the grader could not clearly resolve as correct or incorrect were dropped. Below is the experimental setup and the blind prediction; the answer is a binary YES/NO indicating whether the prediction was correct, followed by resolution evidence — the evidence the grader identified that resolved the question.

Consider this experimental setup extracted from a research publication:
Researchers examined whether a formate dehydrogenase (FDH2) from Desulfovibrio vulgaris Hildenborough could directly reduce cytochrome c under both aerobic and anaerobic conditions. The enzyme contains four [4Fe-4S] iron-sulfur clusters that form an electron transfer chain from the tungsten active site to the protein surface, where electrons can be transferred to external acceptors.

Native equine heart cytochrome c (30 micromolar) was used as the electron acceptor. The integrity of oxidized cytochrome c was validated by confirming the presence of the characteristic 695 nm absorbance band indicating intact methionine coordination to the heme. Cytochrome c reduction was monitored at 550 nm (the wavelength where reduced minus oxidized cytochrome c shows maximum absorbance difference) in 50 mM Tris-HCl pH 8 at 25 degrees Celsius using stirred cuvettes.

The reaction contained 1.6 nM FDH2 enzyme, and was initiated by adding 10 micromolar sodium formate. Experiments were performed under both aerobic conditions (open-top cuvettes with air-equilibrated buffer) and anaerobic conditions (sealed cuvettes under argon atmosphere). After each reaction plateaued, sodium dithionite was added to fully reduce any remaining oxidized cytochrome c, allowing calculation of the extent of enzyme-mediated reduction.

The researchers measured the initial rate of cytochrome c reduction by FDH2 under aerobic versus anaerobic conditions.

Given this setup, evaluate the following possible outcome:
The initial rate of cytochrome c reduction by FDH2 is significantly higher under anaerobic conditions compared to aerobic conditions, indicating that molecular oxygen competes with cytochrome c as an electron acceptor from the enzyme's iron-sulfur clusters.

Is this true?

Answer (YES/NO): NO